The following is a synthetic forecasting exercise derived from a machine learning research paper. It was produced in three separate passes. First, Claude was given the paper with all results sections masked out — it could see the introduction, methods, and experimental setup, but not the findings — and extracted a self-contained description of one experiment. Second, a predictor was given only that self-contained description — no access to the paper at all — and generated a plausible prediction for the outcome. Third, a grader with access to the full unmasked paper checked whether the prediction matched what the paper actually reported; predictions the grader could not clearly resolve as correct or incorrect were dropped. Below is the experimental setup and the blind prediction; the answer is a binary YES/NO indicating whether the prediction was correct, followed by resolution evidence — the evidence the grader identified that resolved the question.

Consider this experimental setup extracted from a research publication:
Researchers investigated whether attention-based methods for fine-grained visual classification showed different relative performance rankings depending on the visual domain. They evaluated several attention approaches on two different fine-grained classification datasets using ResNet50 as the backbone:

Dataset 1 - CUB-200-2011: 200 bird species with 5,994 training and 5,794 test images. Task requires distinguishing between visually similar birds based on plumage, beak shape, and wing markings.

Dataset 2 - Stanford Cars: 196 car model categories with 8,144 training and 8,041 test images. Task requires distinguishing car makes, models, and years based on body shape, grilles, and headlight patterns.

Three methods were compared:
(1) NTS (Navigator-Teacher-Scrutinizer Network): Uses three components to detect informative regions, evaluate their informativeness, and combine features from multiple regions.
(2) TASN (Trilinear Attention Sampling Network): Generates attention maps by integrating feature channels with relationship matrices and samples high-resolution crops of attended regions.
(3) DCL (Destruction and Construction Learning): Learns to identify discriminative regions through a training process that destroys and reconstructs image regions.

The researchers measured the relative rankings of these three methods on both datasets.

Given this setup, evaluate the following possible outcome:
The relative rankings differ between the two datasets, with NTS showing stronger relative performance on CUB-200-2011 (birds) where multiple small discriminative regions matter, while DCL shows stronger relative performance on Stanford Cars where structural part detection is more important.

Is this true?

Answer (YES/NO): NO